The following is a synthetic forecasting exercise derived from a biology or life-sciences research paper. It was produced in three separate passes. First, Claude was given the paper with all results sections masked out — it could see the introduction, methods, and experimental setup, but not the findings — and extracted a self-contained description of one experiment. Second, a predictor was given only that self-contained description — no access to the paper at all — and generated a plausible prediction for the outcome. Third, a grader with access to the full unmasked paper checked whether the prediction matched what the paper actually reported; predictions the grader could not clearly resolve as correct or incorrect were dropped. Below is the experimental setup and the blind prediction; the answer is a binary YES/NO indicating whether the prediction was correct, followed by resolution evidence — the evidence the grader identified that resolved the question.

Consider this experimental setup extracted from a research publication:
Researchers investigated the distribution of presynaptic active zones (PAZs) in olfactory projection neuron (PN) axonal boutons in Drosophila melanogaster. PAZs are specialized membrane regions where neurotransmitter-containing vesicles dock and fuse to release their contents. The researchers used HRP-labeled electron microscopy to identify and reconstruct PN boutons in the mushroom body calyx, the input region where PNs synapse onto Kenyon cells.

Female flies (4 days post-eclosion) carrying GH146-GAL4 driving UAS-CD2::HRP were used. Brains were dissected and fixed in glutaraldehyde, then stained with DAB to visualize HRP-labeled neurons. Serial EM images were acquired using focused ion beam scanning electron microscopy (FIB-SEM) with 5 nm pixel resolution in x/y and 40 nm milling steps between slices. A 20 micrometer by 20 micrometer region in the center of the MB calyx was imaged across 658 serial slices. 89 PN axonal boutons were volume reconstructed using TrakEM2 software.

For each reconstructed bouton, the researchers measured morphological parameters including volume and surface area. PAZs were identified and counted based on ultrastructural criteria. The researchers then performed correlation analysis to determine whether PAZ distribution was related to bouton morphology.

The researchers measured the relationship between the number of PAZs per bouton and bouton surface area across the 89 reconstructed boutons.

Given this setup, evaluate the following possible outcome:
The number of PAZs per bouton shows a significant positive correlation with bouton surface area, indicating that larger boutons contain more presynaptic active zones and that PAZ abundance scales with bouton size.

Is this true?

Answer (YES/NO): YES